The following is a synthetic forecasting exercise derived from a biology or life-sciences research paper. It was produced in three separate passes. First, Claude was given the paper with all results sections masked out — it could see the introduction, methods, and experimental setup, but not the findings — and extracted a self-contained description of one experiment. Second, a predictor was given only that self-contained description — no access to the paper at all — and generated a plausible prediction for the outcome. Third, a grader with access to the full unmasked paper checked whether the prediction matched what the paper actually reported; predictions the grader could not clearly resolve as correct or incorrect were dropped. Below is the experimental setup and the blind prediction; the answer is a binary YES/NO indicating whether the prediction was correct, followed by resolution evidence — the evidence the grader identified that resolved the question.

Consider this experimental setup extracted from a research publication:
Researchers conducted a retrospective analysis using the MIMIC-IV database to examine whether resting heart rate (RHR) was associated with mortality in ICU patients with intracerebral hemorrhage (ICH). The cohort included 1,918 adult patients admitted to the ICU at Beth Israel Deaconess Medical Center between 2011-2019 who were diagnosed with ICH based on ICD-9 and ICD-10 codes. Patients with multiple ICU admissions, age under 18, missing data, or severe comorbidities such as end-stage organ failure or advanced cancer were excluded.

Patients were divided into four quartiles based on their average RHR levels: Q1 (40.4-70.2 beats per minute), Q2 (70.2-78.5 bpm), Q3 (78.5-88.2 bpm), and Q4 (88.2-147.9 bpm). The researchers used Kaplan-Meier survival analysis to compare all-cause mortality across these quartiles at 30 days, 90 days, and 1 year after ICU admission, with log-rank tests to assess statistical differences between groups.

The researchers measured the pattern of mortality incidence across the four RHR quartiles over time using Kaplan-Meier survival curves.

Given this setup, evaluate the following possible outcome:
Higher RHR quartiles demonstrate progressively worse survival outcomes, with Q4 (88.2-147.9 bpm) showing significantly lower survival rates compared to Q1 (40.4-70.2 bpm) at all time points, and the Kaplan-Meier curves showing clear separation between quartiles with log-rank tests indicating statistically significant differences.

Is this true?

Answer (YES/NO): NO